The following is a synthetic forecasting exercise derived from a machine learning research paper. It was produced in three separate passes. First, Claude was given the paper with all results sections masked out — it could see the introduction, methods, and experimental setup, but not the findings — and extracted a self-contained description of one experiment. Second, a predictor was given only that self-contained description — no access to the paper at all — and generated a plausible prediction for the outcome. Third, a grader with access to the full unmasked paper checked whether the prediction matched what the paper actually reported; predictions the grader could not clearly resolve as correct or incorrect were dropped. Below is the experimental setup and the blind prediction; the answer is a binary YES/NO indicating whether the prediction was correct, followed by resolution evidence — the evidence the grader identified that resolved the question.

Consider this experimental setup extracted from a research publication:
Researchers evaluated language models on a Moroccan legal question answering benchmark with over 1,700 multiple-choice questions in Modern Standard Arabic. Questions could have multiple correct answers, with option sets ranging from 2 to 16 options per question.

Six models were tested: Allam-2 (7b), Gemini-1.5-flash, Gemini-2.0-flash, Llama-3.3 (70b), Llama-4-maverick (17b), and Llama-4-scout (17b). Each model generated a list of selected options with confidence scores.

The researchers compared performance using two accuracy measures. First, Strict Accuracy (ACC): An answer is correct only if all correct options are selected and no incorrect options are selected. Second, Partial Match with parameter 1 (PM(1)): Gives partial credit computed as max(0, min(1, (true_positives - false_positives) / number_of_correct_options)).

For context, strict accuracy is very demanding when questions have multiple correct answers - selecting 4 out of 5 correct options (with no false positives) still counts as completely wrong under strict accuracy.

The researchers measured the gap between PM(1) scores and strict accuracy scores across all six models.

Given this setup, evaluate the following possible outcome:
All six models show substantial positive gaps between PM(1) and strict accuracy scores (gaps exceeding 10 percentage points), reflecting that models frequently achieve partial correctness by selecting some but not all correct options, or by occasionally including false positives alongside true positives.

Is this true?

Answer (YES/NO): YES